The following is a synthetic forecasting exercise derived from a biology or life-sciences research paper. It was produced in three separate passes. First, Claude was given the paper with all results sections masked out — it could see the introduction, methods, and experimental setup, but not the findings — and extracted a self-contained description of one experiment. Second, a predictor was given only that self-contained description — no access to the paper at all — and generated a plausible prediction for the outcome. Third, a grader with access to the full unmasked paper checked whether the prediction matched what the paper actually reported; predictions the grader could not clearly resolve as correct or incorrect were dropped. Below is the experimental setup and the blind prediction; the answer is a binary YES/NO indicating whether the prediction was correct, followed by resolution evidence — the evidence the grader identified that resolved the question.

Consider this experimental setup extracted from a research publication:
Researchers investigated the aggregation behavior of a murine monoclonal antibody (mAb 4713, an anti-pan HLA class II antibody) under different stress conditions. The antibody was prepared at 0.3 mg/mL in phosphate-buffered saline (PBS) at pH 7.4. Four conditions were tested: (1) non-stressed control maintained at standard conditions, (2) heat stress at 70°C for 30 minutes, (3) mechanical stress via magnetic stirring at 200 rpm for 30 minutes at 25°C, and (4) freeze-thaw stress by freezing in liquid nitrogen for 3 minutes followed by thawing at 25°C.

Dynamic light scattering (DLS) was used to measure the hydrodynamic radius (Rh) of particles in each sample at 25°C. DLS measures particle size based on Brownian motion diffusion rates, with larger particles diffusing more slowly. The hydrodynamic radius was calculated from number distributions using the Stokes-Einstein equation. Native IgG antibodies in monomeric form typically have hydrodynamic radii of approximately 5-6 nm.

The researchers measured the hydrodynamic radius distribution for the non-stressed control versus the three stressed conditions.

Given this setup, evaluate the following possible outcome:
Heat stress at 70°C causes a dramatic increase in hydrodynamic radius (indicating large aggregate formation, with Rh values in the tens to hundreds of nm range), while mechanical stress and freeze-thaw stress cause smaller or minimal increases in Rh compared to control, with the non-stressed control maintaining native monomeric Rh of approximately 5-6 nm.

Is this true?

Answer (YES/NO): NO